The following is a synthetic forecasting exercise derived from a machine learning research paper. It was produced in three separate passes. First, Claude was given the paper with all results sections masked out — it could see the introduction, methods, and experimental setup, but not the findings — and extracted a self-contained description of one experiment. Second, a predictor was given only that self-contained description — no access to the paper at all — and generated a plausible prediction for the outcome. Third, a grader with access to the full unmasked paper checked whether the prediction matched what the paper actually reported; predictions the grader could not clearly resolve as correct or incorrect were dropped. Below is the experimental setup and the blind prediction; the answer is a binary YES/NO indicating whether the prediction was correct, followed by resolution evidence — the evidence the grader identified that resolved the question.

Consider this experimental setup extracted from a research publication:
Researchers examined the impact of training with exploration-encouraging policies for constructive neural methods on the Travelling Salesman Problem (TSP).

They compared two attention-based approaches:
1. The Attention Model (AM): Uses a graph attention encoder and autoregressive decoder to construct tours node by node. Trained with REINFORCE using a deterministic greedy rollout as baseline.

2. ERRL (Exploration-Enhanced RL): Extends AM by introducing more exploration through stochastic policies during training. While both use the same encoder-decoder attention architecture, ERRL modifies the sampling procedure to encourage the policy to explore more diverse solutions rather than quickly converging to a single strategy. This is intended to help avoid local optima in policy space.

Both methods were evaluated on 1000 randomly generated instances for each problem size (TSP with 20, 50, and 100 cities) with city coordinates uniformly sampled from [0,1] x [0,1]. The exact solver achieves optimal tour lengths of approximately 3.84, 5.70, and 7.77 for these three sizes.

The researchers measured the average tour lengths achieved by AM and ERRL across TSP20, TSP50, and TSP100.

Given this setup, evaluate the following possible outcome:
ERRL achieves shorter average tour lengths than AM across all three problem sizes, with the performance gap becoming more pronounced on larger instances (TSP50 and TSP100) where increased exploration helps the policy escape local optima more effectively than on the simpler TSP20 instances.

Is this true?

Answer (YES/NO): YES